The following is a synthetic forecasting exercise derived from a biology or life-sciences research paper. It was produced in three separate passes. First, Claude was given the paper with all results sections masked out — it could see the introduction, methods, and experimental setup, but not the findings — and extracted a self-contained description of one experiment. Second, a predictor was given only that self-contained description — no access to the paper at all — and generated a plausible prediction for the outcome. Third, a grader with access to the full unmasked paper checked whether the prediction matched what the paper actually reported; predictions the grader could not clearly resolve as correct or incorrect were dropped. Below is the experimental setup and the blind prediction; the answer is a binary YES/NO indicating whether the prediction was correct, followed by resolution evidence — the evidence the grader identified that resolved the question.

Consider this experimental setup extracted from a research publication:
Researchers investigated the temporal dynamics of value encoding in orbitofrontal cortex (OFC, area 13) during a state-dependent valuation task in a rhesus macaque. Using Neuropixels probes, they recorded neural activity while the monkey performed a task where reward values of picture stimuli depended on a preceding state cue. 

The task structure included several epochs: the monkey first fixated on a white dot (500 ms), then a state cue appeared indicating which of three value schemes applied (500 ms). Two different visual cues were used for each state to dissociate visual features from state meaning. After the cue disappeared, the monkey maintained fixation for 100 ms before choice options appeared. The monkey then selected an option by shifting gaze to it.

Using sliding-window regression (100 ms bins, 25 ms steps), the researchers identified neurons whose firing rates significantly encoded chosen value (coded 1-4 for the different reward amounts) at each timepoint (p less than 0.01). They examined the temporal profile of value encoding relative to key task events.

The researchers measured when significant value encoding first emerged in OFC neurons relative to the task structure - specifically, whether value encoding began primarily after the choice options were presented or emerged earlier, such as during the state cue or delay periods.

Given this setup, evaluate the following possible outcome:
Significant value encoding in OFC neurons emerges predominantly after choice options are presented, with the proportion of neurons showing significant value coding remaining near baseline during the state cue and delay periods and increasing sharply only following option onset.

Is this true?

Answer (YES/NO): YES